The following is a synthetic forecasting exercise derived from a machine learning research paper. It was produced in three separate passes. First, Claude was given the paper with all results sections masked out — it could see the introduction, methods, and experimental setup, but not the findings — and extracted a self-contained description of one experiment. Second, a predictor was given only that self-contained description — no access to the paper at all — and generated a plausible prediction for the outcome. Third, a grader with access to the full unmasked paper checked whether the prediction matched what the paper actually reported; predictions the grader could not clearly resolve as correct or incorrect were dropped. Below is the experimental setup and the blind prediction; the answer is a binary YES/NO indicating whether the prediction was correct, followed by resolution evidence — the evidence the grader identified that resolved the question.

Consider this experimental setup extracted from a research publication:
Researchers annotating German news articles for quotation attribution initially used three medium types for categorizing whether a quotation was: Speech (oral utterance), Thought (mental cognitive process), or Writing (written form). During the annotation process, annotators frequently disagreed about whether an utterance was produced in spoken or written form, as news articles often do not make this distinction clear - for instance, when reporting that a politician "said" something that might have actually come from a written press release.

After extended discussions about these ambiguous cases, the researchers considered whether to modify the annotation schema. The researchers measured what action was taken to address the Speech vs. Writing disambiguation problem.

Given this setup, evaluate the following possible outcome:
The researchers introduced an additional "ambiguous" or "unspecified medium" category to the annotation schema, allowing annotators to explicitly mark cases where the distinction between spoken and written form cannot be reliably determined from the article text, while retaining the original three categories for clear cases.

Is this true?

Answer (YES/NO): NO